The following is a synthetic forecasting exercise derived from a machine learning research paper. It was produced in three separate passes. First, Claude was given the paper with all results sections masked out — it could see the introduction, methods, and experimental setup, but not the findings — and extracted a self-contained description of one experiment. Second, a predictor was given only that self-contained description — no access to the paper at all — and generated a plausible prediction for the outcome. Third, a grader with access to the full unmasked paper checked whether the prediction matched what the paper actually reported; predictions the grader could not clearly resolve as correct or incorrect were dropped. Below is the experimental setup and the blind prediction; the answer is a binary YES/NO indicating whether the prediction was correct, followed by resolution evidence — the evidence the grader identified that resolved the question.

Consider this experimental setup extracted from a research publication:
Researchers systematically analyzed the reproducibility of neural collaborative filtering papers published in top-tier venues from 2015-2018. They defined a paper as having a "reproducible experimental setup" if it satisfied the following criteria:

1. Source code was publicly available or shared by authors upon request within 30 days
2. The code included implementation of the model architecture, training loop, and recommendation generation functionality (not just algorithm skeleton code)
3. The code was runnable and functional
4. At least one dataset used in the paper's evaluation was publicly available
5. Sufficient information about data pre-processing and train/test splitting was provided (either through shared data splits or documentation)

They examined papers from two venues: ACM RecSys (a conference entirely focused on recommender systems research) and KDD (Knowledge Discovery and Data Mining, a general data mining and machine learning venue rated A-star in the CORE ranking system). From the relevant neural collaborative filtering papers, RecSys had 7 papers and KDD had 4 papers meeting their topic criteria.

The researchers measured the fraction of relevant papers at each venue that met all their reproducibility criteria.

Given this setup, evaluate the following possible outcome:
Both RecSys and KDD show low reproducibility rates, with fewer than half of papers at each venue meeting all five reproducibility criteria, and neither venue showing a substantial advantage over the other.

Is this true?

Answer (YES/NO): NO